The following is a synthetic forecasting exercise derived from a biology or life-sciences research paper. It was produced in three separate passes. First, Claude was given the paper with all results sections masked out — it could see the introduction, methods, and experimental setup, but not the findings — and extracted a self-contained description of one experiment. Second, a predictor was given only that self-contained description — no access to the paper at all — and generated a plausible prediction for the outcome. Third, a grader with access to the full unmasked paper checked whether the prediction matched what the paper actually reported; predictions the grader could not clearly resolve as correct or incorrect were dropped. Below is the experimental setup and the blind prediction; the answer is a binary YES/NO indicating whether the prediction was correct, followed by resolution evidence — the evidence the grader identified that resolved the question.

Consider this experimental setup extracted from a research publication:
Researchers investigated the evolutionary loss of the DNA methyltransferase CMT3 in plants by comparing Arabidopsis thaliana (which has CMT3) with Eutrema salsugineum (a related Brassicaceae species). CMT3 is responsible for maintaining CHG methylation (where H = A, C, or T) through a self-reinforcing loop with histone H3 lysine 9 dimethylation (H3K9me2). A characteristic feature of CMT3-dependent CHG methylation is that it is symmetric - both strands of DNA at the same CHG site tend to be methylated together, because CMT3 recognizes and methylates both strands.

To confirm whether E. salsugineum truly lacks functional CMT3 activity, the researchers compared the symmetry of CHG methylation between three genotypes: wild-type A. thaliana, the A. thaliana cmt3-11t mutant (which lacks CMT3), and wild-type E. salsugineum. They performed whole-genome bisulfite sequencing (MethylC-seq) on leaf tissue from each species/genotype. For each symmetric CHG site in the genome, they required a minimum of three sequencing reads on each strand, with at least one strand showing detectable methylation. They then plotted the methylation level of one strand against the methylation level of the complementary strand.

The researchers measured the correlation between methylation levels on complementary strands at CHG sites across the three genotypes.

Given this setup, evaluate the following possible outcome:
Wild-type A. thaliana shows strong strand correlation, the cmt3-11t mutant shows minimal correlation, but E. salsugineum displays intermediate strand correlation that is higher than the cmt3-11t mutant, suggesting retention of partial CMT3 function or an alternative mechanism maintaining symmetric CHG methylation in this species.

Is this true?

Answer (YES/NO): NO